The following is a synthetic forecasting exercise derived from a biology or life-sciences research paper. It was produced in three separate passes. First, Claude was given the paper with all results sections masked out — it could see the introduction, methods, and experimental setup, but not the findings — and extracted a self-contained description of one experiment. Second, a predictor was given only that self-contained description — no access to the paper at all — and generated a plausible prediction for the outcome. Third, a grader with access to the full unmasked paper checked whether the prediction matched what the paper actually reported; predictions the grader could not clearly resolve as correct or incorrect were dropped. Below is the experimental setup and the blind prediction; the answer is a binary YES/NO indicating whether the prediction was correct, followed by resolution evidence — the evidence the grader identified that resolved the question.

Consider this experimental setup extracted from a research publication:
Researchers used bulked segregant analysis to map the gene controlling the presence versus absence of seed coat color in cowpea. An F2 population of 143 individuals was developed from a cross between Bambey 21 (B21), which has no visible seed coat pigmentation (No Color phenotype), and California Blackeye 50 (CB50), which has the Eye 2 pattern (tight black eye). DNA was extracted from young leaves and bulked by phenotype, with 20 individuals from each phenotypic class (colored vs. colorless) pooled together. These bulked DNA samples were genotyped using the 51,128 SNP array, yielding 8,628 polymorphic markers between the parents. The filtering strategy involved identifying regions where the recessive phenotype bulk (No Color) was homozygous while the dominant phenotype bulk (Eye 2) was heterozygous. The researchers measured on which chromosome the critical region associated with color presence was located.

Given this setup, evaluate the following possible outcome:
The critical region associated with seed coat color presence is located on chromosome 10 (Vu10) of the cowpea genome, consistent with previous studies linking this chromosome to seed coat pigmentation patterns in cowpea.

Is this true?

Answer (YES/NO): NO